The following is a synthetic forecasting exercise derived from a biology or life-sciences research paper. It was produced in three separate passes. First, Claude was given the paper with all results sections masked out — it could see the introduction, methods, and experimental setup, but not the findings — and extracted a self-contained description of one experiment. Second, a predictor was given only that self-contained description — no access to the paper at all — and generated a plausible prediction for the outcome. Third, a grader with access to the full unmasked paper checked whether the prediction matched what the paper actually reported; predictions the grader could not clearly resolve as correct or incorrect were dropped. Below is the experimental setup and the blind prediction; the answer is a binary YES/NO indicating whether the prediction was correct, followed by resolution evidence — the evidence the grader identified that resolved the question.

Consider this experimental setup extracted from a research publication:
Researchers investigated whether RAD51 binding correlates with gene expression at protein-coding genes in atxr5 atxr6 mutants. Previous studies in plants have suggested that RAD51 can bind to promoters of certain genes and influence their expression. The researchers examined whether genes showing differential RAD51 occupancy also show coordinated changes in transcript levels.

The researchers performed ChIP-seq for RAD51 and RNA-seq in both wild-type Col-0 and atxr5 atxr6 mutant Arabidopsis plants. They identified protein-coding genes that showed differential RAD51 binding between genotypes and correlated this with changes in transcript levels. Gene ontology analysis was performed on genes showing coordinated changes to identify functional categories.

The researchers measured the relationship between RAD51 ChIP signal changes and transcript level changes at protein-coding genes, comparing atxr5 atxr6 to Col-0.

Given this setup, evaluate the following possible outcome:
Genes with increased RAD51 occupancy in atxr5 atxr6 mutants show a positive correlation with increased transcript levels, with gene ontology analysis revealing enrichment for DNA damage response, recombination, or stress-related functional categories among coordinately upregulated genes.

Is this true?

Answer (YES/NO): NO